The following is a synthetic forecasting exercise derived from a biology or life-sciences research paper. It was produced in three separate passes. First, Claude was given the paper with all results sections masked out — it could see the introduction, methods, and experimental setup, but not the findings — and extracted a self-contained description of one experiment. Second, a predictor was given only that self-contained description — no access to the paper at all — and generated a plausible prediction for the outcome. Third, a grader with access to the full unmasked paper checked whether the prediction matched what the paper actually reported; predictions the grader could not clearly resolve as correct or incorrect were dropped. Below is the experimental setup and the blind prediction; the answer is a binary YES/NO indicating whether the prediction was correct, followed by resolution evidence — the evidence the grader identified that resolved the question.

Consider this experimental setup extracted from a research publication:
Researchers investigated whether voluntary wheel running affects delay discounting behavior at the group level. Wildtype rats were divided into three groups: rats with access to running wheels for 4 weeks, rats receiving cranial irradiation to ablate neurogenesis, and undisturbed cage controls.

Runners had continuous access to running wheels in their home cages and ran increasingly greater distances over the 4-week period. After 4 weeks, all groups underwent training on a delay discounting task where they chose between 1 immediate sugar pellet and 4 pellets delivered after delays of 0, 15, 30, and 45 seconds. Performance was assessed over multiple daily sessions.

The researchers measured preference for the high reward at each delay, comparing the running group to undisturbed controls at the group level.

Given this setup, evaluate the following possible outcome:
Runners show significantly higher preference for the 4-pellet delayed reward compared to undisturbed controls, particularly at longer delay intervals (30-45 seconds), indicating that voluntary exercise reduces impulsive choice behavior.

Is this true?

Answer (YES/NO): NO